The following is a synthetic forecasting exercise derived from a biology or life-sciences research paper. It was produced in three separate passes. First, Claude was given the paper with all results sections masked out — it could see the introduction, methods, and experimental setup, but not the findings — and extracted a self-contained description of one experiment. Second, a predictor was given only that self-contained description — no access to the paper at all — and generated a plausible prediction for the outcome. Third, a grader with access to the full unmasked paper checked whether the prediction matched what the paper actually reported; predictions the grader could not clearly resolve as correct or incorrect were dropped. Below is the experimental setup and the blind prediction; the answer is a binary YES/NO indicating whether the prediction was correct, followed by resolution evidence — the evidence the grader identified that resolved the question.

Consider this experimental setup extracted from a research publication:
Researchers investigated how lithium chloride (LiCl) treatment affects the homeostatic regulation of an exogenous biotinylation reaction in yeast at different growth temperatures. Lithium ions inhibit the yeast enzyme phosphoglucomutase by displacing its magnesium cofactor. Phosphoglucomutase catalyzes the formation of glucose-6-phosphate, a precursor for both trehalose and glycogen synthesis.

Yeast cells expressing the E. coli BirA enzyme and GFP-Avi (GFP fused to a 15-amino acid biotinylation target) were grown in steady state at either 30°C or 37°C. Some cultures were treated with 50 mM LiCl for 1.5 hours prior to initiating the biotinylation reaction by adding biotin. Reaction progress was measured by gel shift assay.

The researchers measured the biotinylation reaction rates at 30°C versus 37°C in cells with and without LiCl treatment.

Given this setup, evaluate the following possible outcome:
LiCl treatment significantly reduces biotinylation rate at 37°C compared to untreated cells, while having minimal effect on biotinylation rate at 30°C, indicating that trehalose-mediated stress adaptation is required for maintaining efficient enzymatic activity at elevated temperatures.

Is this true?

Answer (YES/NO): NO